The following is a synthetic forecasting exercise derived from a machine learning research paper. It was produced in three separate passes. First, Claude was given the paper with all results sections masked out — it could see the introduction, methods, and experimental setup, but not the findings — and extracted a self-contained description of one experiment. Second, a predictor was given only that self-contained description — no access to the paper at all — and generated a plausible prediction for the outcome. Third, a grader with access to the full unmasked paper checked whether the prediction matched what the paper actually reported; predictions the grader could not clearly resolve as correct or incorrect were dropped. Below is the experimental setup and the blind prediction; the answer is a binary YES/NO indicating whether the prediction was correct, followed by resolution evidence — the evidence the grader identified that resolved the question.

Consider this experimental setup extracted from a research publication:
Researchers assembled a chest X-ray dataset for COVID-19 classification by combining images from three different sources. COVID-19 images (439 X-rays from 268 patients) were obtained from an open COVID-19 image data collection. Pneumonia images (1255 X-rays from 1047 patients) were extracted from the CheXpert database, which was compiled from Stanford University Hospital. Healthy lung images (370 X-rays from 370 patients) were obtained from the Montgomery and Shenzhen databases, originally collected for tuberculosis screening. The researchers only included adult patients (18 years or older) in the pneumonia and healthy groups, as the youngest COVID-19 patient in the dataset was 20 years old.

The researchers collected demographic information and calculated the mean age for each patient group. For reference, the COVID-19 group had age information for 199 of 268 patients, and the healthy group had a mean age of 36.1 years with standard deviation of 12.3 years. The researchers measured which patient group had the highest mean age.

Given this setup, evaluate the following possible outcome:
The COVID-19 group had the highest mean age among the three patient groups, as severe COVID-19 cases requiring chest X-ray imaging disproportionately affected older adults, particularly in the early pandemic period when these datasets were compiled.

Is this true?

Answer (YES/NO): NO